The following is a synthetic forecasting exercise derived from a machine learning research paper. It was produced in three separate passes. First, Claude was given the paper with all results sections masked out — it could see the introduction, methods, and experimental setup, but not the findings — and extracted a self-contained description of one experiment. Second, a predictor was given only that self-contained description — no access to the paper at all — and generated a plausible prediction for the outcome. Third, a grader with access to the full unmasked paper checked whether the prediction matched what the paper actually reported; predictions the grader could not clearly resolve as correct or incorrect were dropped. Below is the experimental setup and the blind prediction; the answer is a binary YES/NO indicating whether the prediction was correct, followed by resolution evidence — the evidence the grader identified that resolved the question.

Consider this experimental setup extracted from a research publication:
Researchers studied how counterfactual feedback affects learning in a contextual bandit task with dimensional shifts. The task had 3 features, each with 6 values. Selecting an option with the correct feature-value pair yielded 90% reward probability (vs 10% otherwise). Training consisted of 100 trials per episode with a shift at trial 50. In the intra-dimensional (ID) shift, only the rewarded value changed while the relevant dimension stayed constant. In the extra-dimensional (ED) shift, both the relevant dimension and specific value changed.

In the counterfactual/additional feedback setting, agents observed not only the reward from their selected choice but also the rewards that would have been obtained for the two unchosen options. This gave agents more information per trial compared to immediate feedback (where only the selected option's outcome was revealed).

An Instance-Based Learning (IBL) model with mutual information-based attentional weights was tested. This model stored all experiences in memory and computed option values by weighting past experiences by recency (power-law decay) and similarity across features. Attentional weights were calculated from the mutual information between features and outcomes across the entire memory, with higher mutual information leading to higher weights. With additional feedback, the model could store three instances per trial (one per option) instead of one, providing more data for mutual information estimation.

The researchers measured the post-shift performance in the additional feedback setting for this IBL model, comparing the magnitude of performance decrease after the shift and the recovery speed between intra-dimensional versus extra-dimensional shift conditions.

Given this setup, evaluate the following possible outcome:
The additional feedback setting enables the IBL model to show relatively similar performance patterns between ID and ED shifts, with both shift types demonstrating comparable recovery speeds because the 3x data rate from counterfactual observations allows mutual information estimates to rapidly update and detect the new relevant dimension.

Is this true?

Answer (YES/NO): NO